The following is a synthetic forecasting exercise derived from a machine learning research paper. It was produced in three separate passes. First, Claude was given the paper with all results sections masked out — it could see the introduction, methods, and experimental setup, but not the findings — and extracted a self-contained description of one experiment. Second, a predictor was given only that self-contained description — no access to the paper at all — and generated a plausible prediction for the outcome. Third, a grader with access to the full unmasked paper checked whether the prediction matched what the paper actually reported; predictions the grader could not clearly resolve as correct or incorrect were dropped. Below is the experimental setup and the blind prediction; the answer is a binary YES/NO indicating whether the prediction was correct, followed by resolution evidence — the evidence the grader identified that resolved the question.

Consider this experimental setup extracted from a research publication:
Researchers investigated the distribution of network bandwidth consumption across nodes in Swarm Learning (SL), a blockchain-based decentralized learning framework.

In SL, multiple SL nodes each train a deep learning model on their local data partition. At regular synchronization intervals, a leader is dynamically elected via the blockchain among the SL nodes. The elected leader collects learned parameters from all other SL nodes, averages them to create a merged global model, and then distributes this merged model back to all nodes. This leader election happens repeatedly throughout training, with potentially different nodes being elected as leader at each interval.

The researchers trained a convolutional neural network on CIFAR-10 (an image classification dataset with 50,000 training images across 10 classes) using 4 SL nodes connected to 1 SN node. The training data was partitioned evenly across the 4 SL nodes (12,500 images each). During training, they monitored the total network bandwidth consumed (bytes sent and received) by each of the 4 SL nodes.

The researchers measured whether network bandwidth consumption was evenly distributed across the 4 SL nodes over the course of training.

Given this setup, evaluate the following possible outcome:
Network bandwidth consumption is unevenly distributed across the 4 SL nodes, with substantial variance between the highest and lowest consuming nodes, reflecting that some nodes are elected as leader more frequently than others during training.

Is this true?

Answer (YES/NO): YES